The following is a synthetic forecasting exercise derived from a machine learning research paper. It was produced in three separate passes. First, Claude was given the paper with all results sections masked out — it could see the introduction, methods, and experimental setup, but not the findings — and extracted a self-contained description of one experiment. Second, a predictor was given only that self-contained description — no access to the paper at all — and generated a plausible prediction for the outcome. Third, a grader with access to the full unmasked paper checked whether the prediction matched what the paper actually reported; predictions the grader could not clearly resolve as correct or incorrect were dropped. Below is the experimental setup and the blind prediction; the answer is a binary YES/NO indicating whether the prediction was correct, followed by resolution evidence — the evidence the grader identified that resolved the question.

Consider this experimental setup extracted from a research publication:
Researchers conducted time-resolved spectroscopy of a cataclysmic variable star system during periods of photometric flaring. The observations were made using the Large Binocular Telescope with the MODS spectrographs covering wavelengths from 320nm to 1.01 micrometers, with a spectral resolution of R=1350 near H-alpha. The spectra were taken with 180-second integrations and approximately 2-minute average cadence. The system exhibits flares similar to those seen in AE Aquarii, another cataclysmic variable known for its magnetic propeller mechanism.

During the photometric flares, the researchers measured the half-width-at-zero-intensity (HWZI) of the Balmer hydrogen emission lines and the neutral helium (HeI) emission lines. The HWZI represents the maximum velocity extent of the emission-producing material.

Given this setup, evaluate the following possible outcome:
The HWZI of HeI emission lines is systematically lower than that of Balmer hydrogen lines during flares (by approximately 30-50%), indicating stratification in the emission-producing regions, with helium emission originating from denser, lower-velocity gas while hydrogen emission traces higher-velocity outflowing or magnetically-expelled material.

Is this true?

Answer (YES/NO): NO